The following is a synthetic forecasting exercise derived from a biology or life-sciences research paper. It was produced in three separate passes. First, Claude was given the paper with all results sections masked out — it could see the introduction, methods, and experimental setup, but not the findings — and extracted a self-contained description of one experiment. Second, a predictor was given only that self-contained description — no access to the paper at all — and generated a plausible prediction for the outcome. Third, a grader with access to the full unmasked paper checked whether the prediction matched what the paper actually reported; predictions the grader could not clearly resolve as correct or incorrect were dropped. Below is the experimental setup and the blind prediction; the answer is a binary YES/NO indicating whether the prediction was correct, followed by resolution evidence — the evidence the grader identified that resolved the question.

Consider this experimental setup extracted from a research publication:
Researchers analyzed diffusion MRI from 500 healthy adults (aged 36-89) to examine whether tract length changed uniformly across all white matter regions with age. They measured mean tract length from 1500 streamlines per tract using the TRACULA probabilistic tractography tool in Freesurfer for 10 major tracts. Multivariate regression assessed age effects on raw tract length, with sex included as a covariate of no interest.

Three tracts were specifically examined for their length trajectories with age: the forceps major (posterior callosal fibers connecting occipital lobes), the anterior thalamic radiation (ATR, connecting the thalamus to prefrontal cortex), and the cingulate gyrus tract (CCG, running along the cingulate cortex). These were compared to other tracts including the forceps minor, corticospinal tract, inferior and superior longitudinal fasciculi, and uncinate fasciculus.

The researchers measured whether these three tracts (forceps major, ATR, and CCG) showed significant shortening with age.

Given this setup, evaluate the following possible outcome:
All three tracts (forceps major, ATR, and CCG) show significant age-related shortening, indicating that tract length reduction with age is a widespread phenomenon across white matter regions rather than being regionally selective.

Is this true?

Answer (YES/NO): NO